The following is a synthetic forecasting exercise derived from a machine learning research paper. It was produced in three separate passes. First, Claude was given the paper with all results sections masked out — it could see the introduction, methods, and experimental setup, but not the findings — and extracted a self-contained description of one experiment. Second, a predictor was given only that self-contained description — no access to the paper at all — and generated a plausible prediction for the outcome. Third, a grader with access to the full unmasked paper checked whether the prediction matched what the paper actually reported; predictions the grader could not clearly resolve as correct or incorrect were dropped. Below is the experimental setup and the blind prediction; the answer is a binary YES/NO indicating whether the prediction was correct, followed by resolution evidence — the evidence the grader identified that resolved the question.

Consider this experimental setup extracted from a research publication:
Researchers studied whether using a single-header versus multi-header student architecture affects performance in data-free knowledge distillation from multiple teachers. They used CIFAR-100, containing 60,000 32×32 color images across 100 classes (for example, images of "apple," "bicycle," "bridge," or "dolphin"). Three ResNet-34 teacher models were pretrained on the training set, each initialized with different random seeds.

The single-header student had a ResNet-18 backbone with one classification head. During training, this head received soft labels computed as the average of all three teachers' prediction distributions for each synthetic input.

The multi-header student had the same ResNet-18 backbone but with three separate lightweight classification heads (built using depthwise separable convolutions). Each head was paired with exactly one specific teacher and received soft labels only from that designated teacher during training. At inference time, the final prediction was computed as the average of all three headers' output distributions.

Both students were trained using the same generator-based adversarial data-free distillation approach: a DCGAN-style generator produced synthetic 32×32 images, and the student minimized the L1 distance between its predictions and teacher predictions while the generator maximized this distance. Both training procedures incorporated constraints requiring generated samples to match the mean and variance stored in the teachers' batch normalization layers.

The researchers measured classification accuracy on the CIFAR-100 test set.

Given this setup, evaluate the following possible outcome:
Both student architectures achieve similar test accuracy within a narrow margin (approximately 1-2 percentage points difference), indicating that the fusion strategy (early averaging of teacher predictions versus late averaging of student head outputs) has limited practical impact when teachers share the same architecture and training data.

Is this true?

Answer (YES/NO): NO